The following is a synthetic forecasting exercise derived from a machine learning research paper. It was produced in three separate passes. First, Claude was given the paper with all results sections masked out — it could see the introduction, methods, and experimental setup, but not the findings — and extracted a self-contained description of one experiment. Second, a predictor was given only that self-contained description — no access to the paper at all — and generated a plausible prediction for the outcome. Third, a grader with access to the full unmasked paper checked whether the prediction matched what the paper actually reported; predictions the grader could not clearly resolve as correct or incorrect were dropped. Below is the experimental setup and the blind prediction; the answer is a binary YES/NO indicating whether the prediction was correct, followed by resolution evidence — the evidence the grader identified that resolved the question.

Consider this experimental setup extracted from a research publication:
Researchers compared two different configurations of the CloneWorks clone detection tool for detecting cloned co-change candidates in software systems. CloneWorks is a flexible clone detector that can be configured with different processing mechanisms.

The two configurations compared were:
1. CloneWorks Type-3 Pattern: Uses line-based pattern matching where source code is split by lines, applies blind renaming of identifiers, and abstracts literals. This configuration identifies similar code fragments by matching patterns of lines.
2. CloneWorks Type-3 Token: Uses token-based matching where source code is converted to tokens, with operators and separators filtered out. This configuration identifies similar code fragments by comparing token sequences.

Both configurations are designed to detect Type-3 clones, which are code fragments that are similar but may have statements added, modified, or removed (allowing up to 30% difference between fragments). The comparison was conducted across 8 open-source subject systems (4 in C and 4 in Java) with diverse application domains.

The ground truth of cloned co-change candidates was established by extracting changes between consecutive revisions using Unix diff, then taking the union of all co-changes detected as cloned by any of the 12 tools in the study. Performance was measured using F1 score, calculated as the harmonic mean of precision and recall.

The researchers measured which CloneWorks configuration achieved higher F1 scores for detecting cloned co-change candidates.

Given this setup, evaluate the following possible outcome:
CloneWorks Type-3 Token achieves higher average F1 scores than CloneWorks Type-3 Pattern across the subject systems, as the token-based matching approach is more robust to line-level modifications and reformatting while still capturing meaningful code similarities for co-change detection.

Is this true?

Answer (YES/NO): NO